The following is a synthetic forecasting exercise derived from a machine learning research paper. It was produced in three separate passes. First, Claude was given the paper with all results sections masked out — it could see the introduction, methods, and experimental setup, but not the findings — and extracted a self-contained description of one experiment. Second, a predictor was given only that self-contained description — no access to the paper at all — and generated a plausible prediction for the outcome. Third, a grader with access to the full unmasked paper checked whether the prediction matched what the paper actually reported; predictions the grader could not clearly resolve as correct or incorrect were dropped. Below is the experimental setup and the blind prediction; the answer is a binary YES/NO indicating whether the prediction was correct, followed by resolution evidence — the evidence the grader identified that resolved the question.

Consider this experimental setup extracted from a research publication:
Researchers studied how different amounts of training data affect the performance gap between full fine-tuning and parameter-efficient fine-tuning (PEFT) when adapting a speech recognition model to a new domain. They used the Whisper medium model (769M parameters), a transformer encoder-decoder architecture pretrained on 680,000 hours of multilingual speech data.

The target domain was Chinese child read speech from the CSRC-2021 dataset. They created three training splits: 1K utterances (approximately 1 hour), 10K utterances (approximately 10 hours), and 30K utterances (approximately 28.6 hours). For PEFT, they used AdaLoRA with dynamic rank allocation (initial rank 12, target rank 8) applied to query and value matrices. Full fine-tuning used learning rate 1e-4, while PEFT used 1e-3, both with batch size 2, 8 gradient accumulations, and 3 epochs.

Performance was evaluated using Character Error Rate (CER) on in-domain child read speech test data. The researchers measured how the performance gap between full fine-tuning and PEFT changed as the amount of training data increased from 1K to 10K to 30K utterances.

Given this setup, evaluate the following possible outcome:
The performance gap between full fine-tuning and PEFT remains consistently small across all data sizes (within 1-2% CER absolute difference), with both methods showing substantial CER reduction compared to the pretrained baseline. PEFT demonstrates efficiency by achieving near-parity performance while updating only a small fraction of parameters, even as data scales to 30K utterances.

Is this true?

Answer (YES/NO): NO